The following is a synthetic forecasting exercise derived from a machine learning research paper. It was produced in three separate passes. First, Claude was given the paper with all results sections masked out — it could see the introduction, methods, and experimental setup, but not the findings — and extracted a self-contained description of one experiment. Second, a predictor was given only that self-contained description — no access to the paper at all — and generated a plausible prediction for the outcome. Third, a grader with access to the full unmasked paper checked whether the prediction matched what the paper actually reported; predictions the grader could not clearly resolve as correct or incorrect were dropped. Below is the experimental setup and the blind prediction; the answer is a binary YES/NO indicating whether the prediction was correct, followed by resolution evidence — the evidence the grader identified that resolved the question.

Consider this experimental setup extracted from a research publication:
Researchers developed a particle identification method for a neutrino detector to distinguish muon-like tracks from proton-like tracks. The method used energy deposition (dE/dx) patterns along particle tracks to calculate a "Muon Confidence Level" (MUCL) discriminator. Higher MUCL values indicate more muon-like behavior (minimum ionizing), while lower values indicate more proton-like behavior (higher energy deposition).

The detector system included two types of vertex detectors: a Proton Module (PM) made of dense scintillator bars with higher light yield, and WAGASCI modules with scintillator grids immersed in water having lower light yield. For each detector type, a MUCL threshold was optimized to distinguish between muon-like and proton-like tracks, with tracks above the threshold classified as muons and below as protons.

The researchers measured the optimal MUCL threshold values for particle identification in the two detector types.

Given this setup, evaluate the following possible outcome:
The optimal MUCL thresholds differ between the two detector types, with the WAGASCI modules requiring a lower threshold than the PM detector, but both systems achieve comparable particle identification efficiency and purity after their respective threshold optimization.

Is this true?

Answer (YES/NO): NO